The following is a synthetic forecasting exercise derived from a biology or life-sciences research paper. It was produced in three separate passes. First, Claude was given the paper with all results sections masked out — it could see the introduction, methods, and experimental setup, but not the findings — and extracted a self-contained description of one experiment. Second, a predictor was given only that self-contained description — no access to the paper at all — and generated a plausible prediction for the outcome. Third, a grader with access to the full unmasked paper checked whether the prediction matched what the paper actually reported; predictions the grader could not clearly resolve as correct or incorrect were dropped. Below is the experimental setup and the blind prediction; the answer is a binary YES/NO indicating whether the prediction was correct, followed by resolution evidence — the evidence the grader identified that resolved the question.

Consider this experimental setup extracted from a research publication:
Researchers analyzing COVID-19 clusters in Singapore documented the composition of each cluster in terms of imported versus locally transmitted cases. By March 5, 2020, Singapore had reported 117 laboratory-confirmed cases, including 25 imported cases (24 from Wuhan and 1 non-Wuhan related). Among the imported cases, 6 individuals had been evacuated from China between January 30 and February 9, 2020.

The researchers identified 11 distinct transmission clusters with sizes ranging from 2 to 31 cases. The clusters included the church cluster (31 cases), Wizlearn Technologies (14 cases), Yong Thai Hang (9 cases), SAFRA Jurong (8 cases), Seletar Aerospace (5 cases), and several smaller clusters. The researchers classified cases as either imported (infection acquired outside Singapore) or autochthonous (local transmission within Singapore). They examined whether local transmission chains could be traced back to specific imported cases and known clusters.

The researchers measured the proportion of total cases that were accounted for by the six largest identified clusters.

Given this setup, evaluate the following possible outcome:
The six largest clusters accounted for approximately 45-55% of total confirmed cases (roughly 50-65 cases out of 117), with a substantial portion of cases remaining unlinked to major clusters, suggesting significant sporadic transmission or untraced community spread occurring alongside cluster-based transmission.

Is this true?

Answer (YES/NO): NO